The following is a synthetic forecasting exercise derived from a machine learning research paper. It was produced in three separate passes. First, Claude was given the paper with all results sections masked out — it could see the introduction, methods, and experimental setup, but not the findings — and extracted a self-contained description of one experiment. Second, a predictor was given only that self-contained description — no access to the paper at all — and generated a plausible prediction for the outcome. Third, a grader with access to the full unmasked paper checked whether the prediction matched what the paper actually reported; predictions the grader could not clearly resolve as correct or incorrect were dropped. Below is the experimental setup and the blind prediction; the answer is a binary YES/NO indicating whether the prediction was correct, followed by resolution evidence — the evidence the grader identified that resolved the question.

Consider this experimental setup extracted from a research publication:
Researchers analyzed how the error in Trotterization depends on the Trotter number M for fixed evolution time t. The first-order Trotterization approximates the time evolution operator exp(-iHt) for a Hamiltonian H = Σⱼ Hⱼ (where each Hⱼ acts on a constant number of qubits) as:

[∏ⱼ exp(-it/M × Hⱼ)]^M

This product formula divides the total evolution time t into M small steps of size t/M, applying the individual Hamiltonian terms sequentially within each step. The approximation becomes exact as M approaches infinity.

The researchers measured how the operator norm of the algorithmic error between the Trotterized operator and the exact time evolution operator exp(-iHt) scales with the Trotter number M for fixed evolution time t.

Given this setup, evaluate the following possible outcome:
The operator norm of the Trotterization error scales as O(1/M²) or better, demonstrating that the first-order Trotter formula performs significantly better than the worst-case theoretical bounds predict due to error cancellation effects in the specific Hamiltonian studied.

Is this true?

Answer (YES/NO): NO